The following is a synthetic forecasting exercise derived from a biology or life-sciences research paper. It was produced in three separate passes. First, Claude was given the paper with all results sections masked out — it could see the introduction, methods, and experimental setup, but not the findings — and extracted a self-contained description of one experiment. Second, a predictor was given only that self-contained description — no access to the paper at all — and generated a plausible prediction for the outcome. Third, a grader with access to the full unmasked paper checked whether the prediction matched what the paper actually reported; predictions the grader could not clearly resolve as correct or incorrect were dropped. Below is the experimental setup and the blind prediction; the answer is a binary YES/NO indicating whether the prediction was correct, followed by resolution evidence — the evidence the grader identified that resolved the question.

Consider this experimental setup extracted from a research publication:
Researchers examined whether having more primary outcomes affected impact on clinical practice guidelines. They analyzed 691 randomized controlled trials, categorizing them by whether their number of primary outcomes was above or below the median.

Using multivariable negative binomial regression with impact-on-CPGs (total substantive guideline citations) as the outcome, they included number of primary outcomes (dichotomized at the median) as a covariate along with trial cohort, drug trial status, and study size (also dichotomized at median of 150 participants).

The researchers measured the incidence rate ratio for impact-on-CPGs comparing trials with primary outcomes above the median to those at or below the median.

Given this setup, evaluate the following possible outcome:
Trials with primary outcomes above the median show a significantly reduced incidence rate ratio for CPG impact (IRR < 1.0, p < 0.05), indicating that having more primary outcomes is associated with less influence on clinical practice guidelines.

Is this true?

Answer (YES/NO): NO